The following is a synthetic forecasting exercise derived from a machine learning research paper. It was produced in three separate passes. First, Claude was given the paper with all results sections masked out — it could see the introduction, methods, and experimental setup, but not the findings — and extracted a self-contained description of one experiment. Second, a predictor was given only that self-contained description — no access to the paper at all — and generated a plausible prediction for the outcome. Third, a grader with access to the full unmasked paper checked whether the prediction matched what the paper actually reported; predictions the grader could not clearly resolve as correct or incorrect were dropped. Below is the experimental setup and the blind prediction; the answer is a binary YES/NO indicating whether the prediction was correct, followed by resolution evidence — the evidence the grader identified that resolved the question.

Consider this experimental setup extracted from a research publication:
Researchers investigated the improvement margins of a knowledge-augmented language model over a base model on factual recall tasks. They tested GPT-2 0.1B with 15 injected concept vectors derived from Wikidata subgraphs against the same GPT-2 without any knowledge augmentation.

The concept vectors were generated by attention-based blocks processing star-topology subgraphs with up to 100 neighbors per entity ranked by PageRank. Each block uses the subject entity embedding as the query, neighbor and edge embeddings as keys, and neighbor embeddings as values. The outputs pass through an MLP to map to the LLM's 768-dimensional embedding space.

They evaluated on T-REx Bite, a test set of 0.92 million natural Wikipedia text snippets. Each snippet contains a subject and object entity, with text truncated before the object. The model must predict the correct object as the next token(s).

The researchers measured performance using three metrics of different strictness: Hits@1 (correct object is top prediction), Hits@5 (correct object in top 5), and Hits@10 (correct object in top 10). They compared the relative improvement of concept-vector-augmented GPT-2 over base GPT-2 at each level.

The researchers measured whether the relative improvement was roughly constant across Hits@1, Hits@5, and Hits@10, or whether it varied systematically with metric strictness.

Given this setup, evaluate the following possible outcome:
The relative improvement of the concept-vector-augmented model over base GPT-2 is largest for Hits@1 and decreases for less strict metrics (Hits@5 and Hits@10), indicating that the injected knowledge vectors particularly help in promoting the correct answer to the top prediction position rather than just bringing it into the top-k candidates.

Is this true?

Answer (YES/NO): YES